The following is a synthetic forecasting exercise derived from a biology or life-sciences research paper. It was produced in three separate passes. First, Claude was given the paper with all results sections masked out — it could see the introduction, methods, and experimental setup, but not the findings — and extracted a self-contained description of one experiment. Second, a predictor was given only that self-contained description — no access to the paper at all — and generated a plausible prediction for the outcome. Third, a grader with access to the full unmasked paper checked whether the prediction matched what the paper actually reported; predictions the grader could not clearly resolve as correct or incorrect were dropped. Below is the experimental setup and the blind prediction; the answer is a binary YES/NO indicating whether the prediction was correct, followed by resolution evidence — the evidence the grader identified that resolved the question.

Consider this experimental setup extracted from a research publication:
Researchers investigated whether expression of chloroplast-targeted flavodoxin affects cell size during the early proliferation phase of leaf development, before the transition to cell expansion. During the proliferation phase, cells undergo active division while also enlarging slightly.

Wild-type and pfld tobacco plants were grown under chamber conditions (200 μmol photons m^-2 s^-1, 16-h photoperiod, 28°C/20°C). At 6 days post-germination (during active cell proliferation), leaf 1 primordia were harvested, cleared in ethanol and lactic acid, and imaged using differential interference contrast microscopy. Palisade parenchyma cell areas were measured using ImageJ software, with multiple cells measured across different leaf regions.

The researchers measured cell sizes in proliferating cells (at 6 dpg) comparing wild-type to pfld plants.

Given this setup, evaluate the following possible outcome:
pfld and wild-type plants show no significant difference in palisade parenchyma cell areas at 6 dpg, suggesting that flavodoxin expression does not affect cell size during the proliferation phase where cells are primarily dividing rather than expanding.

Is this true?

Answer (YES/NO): YES